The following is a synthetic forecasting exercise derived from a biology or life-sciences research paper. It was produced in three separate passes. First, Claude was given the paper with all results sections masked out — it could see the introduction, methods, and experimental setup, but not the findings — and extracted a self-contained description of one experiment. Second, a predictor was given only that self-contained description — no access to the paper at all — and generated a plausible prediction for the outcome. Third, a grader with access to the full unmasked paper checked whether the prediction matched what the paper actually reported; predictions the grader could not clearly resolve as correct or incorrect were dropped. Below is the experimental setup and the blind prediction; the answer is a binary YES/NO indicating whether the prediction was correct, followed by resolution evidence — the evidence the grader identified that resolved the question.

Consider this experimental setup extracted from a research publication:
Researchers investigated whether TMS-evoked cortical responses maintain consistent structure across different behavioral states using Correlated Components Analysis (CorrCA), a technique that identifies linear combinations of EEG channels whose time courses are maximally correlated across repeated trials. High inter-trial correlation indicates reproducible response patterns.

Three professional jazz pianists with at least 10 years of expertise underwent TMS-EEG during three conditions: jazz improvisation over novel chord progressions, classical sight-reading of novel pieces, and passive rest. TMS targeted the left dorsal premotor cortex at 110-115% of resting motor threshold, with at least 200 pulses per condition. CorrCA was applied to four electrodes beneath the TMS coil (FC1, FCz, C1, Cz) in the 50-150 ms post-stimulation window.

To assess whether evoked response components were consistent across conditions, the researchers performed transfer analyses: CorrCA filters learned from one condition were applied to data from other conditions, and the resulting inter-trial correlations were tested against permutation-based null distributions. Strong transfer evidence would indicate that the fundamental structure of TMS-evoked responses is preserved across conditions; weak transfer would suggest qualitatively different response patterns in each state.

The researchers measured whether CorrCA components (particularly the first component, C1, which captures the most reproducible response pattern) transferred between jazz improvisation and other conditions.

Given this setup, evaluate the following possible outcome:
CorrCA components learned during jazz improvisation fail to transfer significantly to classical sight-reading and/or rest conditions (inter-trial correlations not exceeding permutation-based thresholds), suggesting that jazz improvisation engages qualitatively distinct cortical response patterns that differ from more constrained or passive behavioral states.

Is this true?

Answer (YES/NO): NO